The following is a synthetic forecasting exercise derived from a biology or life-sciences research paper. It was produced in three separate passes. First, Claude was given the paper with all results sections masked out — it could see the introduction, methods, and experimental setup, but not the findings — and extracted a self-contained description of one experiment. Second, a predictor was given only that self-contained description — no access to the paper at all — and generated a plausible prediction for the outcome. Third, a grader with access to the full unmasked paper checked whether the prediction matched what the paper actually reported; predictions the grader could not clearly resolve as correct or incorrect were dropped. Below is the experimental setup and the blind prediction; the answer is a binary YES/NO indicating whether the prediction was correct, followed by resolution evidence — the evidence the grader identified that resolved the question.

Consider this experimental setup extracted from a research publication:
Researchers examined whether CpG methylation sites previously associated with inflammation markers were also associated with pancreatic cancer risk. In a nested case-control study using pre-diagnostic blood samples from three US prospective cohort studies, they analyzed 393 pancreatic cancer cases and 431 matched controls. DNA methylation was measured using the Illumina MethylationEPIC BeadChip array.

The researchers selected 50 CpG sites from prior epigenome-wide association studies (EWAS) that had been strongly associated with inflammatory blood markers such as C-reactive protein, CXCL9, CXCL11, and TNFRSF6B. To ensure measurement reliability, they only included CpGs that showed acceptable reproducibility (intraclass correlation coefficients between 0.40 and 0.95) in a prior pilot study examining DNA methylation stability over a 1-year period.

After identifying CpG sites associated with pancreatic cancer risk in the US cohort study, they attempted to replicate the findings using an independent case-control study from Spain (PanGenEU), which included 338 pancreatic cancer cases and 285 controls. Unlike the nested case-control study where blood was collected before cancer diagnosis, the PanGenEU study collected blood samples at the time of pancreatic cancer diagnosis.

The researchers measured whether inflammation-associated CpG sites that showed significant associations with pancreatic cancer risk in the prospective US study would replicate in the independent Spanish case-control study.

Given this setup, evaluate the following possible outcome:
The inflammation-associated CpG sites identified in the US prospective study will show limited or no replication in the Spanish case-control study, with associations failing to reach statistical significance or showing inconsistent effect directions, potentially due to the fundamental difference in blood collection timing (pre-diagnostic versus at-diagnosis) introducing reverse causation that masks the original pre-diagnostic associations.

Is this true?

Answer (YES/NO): NO